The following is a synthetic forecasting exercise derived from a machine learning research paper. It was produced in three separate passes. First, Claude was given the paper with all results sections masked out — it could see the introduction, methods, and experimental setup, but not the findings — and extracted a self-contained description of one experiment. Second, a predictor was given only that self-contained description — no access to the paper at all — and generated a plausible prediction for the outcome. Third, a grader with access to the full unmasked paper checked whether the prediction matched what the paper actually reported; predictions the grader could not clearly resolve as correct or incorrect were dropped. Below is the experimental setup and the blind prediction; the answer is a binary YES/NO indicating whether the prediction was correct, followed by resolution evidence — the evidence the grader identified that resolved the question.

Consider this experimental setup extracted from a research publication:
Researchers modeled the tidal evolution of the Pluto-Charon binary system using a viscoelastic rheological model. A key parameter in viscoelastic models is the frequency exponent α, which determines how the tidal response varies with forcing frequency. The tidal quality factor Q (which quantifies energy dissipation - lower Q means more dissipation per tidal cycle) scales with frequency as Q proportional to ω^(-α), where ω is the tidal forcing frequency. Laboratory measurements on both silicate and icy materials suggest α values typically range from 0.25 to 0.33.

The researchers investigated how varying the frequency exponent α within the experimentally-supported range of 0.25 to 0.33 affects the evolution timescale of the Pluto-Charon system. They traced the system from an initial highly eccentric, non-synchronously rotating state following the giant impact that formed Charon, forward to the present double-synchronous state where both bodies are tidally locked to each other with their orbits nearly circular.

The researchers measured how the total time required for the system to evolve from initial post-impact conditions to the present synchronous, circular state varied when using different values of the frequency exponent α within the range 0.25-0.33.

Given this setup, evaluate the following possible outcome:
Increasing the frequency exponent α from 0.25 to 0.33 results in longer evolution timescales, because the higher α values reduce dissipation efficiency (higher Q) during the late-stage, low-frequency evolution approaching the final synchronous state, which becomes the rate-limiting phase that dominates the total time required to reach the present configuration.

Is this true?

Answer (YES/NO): NO